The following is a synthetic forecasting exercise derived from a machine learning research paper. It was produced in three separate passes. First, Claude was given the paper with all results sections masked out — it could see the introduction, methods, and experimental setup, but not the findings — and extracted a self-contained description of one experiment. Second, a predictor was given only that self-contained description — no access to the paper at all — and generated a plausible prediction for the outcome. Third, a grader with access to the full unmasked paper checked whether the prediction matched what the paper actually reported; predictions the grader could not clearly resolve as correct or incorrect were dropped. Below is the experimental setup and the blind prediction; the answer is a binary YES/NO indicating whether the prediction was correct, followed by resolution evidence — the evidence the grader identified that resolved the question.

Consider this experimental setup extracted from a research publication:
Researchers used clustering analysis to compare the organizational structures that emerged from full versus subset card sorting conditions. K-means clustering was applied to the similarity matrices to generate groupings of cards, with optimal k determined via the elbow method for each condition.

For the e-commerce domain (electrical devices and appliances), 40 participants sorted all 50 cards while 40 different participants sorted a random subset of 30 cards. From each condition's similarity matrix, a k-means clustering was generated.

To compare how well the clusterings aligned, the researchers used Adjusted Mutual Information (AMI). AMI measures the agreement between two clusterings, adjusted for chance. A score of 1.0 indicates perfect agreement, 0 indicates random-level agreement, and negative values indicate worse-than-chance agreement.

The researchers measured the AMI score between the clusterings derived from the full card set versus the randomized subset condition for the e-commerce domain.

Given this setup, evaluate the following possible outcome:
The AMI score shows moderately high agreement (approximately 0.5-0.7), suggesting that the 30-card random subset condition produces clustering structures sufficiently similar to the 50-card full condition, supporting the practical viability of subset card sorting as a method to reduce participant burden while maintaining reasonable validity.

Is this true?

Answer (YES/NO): NO